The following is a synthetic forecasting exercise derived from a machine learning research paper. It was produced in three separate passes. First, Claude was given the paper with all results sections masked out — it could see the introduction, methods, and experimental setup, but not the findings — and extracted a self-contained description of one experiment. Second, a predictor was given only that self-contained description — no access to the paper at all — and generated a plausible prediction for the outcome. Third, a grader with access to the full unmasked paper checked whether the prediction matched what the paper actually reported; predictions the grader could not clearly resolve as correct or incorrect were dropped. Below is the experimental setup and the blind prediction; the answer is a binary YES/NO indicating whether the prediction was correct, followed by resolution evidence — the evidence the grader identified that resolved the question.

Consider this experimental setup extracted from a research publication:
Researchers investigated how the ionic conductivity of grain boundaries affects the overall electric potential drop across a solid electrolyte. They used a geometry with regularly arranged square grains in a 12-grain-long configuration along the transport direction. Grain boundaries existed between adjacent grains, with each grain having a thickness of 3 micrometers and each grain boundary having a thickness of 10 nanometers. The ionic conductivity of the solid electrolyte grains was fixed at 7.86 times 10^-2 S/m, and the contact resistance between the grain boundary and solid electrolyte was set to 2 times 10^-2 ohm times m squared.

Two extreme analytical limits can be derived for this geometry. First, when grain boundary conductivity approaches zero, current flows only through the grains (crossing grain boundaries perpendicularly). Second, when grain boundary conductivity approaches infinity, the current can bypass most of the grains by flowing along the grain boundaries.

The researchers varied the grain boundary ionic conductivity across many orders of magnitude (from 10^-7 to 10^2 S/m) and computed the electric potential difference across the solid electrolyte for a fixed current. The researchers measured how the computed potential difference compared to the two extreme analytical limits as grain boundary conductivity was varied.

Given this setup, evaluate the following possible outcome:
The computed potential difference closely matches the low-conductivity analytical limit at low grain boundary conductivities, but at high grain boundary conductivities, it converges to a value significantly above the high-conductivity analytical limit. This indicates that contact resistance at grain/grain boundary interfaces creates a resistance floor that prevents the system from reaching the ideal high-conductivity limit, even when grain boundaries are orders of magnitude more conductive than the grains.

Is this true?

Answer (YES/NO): NO